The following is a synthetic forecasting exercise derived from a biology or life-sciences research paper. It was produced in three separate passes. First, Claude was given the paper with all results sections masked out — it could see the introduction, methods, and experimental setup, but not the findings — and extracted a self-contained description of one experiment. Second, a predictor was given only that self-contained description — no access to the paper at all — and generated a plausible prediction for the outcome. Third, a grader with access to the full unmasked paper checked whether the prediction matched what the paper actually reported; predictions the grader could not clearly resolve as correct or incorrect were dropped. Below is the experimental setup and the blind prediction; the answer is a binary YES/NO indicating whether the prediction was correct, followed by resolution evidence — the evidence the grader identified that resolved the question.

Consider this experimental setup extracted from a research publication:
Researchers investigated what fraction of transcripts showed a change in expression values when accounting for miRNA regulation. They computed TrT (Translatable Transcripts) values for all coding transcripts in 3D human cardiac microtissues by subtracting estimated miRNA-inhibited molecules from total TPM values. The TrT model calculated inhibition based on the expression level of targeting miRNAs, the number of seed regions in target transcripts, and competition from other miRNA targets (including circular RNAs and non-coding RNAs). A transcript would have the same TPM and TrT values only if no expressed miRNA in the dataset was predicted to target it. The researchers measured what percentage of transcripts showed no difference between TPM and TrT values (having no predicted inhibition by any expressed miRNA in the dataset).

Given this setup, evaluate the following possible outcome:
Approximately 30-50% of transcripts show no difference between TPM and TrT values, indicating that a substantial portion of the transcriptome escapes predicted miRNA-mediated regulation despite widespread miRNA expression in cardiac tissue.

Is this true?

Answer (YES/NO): NO